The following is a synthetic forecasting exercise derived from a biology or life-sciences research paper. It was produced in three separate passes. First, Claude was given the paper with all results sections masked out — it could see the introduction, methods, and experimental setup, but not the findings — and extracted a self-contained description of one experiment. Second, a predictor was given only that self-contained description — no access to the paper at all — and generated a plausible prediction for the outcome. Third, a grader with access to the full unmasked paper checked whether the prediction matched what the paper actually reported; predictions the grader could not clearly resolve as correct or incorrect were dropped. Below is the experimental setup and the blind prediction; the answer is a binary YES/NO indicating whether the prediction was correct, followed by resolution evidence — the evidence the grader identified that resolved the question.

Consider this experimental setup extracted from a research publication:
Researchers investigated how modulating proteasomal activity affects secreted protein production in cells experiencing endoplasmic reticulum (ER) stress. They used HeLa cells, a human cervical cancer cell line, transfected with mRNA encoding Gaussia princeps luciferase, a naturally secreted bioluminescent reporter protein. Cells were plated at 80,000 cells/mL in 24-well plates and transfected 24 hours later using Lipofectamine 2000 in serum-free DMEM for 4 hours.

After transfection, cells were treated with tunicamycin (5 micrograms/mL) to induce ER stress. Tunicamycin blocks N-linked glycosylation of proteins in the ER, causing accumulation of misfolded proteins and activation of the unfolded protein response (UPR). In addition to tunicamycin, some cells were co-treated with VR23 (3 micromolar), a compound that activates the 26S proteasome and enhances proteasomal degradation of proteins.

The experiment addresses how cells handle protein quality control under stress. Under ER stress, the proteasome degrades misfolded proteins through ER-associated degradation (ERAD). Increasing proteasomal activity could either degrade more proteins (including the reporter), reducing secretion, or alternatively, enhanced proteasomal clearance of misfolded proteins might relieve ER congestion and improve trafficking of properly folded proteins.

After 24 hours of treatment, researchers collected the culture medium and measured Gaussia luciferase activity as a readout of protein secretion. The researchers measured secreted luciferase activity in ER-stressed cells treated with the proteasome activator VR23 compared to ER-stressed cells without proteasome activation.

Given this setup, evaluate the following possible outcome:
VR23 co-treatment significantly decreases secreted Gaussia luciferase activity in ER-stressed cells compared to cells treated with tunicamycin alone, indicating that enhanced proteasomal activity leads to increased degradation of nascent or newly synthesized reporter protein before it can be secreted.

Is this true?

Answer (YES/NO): NO